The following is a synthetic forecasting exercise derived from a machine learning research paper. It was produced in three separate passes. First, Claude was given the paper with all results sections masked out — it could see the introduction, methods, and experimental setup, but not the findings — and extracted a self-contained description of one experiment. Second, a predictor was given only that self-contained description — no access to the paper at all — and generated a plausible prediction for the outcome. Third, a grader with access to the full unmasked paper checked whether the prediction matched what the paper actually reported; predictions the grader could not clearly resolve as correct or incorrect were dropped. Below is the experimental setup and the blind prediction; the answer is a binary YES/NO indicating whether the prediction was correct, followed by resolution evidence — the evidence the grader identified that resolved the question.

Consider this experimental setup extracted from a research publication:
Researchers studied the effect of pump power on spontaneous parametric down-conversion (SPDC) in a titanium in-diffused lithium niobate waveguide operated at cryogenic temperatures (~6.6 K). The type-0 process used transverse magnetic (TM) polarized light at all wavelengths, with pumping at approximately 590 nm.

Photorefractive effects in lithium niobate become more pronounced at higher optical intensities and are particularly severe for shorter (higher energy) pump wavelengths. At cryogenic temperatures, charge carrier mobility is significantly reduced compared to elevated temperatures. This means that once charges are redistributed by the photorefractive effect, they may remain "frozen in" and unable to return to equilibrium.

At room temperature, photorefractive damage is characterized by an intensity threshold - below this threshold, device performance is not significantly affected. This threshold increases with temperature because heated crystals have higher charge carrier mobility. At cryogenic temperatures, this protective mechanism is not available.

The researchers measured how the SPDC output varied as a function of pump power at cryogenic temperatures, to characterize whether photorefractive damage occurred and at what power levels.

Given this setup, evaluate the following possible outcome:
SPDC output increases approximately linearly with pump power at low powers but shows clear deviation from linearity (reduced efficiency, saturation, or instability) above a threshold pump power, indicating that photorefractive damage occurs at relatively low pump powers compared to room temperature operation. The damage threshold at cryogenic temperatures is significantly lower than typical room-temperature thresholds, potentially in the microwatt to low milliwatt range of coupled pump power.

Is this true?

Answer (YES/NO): NO